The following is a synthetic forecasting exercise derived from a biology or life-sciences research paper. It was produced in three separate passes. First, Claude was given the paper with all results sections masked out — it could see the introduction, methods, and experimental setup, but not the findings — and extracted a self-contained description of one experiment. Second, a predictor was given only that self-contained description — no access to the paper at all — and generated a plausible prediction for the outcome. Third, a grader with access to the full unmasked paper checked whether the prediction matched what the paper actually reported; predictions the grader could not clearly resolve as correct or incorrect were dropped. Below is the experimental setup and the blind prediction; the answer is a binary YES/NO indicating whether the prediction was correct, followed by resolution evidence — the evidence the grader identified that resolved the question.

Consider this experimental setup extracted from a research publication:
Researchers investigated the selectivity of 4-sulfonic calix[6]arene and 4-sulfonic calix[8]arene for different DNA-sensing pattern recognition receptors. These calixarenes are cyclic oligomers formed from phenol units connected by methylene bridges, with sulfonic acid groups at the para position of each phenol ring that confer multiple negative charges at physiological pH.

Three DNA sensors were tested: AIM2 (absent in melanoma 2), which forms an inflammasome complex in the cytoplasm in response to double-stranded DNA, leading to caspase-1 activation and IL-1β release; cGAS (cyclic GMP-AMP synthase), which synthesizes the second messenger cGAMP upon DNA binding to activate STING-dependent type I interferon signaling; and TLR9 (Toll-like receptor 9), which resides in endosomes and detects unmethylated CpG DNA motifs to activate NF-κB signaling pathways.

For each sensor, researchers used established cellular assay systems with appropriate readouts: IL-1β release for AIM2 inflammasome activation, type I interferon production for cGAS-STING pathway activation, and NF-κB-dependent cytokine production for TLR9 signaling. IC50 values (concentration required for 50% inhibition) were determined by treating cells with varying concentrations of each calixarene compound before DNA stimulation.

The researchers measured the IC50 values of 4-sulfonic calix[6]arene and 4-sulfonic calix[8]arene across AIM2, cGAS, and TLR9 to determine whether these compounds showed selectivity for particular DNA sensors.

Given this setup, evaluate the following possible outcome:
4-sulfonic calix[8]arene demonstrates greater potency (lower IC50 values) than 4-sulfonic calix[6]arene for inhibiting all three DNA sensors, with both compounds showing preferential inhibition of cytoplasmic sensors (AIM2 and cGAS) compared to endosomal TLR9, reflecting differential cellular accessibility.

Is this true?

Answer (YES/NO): YES